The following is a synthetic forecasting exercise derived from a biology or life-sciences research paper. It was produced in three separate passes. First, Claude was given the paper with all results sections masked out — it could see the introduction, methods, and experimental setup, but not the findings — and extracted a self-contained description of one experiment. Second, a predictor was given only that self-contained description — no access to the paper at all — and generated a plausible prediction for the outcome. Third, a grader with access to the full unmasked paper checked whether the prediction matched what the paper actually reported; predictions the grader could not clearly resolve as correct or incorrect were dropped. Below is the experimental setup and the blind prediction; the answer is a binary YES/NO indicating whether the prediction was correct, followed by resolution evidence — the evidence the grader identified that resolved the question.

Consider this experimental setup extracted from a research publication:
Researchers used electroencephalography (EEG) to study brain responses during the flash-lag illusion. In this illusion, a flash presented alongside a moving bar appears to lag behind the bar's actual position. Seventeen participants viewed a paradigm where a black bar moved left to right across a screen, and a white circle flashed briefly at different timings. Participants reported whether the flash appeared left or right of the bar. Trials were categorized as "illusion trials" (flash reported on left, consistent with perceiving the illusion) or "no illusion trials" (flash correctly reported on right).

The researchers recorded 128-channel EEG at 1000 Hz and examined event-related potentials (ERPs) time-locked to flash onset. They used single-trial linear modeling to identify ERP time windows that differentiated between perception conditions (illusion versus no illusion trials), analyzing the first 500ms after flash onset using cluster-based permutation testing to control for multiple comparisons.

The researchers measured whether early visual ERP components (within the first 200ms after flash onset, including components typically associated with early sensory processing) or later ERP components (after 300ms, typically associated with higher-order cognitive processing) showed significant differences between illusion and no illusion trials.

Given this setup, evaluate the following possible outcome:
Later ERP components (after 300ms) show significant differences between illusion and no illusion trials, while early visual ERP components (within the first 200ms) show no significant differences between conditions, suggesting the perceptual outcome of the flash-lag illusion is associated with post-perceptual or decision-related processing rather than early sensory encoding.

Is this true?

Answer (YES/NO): YES